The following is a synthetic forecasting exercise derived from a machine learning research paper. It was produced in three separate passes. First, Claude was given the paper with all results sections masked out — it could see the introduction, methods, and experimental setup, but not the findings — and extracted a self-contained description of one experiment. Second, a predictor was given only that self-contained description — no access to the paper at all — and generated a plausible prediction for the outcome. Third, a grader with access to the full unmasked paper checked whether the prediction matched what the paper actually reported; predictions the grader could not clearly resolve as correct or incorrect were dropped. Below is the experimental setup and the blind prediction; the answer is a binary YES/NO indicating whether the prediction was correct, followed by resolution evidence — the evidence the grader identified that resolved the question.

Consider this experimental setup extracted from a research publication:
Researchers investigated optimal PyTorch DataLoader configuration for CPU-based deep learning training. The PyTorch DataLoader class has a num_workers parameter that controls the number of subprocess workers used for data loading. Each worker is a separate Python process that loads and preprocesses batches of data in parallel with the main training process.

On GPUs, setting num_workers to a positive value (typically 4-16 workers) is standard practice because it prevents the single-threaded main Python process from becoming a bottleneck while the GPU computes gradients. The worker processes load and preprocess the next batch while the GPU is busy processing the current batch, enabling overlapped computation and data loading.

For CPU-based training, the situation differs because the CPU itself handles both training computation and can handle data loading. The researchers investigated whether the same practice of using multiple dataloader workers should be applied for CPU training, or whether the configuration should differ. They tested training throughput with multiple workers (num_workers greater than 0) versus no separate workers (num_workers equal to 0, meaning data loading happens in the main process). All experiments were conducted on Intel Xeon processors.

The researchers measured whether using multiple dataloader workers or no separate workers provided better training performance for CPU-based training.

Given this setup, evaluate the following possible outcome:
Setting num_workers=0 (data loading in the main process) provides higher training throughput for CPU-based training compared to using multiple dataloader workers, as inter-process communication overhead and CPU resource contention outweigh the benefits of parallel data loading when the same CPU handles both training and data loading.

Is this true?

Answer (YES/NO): NO